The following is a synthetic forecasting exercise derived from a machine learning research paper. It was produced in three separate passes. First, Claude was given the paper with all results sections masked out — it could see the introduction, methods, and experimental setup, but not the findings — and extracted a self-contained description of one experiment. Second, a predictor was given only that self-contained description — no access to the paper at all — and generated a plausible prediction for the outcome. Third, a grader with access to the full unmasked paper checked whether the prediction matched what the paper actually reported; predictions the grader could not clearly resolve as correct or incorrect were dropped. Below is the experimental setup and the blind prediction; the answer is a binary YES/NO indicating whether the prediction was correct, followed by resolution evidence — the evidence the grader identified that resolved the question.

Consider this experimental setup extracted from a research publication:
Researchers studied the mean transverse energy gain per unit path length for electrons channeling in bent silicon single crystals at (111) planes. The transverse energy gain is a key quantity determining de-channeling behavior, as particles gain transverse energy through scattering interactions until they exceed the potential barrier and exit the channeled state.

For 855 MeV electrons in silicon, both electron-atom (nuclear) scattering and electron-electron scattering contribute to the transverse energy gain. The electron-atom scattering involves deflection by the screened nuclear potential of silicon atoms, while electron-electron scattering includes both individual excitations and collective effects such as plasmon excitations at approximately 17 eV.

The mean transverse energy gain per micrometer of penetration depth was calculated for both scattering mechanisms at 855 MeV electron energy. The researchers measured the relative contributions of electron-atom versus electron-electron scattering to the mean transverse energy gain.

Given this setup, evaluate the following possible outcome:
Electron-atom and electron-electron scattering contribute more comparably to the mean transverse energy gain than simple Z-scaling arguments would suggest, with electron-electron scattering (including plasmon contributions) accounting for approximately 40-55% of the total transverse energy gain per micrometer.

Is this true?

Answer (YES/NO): NO